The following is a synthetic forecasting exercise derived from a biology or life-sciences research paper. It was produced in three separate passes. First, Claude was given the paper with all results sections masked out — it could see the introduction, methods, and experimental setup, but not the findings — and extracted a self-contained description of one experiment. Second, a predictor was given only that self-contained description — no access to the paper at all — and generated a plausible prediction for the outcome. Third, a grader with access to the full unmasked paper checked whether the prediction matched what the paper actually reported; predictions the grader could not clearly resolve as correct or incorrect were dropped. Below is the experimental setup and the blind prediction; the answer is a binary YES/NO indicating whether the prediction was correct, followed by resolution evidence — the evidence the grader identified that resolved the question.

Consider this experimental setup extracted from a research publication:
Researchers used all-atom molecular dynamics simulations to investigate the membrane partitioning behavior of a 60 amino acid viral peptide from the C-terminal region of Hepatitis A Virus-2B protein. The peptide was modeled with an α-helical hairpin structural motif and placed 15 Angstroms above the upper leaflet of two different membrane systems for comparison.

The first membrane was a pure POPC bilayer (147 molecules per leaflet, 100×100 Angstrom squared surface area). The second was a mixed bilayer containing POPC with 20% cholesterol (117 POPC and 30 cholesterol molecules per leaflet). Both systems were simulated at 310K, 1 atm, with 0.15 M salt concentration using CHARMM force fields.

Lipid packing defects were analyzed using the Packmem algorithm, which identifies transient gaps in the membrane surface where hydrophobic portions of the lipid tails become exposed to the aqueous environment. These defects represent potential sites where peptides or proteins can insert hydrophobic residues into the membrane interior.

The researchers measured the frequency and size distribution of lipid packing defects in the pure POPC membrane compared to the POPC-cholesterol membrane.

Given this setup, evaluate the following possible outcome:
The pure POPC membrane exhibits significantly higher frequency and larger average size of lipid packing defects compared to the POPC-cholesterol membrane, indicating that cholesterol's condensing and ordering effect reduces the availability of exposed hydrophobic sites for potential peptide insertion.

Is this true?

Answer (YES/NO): NO